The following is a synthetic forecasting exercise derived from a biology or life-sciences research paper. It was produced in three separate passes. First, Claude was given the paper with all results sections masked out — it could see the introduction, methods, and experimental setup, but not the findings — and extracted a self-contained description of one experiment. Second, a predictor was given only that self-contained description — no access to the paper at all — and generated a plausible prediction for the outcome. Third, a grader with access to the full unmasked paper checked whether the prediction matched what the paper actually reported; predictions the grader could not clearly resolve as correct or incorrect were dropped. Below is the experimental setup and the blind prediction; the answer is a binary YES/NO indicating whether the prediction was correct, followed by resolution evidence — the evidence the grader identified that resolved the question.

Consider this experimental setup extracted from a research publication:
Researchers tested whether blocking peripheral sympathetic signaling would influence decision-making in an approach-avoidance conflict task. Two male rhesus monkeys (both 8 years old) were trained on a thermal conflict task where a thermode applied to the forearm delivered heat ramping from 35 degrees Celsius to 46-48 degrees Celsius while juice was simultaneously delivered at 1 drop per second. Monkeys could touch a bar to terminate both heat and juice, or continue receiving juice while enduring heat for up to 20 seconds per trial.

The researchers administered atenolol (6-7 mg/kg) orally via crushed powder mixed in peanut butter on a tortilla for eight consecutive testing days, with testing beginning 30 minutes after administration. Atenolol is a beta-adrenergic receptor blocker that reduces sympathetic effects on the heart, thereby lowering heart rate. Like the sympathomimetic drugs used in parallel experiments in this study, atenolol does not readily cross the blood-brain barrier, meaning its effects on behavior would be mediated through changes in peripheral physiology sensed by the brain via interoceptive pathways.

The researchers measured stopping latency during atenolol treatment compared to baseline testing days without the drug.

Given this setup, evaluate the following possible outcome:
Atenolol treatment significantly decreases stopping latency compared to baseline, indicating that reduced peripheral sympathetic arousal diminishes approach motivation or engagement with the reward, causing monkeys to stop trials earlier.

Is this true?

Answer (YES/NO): NO